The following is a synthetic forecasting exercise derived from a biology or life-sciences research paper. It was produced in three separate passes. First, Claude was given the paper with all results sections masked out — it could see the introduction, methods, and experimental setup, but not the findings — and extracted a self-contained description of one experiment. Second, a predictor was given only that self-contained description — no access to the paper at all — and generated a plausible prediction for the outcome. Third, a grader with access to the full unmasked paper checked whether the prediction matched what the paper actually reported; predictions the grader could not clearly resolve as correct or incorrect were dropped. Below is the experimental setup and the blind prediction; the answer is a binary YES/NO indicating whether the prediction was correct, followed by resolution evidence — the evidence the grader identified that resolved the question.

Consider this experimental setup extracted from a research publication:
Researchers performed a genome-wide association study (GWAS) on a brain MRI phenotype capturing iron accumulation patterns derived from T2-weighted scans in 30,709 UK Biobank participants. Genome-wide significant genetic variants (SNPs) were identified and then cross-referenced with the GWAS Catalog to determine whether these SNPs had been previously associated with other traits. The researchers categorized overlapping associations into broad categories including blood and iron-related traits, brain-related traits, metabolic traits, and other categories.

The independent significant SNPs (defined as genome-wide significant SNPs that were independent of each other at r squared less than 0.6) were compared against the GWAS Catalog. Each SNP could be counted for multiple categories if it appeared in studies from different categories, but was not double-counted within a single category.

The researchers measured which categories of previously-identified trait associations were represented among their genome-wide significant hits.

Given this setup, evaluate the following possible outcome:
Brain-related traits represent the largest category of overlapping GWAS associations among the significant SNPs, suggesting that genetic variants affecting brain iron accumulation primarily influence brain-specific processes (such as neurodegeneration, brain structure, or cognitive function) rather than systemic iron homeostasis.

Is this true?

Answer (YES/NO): NO